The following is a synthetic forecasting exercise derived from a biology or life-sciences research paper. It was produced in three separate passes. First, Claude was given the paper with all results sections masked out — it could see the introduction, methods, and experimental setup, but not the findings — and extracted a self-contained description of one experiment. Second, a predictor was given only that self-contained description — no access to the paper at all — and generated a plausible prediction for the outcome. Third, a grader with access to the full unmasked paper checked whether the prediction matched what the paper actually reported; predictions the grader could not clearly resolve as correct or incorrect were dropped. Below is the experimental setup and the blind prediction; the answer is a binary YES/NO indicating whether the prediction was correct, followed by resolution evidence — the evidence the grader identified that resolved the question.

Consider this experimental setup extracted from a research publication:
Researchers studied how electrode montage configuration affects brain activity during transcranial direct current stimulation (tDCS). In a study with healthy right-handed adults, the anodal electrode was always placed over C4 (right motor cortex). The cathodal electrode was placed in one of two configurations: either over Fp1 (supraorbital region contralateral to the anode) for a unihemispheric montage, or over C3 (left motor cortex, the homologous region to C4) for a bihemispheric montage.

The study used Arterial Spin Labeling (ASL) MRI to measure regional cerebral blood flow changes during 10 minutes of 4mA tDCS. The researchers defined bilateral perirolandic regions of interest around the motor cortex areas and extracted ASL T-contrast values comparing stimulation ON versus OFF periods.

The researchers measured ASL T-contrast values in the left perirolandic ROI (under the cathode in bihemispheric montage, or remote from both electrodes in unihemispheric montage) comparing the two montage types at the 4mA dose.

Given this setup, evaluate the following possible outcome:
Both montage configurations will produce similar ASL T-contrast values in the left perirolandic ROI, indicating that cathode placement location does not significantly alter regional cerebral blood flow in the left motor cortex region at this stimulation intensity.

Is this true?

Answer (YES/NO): NO